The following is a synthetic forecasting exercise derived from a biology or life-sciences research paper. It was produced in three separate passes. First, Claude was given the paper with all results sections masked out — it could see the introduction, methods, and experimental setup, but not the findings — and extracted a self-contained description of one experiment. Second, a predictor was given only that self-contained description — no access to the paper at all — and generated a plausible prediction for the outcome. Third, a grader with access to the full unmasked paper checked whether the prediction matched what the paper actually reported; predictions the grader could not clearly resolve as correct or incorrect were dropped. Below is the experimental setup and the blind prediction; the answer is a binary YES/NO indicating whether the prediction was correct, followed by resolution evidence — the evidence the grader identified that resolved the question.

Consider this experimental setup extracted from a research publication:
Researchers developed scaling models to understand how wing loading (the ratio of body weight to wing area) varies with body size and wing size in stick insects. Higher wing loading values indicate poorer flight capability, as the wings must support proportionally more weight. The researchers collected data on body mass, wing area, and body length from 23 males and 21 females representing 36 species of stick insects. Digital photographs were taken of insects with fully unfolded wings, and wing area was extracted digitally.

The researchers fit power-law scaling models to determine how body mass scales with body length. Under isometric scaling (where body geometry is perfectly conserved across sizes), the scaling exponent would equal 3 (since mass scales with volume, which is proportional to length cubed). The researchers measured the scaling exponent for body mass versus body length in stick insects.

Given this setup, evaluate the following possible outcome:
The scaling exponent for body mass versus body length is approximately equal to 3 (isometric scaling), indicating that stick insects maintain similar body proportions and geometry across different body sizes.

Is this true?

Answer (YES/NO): NO